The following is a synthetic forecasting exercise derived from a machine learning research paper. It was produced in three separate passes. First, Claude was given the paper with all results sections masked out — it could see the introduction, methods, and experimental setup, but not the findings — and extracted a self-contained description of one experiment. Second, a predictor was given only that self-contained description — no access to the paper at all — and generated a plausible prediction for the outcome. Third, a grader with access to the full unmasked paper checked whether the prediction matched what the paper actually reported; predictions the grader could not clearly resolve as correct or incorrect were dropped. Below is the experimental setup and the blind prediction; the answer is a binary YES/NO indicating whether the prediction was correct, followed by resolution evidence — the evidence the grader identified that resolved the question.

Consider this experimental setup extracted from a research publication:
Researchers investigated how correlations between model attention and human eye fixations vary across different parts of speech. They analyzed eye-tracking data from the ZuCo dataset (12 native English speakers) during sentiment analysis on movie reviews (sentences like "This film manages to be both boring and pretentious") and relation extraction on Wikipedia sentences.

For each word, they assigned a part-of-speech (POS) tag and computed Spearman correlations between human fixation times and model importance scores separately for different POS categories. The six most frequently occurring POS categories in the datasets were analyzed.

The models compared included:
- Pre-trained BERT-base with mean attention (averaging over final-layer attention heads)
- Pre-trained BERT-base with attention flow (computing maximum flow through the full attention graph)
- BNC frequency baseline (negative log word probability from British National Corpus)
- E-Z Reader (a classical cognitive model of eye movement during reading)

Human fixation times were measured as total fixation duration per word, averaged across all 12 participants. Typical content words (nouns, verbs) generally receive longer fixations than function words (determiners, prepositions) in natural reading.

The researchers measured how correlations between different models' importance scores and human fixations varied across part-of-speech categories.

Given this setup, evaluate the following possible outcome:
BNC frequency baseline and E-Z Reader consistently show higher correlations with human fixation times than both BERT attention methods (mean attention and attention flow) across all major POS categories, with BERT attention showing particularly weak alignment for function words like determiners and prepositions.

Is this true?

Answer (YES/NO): NO